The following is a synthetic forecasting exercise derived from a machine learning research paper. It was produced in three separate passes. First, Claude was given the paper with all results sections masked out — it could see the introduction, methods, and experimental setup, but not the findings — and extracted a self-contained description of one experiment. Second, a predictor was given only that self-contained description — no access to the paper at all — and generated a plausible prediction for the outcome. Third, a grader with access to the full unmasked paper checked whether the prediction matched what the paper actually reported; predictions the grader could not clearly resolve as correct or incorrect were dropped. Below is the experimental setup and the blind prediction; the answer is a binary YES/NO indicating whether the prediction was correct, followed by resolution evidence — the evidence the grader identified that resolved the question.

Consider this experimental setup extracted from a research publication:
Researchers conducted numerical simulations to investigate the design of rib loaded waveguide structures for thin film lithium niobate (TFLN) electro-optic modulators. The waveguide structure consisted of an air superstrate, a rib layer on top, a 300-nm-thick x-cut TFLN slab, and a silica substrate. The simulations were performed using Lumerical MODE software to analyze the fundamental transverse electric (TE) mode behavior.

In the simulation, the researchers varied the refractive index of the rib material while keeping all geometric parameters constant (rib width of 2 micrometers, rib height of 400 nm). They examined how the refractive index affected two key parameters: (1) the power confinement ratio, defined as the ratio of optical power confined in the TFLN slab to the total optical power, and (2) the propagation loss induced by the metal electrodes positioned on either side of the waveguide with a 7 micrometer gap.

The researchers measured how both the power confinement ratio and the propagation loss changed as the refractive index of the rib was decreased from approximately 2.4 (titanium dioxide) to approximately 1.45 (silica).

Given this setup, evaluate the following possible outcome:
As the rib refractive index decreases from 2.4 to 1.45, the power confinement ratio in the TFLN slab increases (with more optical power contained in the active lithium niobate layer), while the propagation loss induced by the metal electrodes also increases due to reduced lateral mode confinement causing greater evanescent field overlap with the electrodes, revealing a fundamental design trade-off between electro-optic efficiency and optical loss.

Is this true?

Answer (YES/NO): YES